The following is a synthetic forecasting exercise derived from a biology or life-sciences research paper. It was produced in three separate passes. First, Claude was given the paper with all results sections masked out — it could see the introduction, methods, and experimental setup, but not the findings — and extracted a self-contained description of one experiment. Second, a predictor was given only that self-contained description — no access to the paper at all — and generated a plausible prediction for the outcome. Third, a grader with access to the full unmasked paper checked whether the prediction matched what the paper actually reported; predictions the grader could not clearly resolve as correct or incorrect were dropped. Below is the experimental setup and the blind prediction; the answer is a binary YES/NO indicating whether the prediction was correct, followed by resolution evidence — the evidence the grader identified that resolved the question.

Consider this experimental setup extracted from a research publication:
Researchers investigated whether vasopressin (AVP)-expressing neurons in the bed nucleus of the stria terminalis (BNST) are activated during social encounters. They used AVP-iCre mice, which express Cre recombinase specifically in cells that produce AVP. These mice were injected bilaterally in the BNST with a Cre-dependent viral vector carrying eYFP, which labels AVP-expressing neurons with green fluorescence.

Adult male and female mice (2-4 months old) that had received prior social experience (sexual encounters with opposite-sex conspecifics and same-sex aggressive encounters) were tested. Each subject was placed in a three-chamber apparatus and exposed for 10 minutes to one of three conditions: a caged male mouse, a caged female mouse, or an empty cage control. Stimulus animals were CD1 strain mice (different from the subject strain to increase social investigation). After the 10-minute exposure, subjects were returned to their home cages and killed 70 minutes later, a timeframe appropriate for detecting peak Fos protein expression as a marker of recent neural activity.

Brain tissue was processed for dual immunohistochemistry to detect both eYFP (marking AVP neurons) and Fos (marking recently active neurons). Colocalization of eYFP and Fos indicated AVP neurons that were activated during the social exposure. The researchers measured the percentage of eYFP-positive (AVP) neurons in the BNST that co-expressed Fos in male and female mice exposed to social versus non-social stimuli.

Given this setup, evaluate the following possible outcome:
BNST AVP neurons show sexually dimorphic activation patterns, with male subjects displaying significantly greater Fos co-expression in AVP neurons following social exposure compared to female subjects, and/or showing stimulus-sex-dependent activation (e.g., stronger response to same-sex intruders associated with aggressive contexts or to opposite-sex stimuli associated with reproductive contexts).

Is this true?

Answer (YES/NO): YES